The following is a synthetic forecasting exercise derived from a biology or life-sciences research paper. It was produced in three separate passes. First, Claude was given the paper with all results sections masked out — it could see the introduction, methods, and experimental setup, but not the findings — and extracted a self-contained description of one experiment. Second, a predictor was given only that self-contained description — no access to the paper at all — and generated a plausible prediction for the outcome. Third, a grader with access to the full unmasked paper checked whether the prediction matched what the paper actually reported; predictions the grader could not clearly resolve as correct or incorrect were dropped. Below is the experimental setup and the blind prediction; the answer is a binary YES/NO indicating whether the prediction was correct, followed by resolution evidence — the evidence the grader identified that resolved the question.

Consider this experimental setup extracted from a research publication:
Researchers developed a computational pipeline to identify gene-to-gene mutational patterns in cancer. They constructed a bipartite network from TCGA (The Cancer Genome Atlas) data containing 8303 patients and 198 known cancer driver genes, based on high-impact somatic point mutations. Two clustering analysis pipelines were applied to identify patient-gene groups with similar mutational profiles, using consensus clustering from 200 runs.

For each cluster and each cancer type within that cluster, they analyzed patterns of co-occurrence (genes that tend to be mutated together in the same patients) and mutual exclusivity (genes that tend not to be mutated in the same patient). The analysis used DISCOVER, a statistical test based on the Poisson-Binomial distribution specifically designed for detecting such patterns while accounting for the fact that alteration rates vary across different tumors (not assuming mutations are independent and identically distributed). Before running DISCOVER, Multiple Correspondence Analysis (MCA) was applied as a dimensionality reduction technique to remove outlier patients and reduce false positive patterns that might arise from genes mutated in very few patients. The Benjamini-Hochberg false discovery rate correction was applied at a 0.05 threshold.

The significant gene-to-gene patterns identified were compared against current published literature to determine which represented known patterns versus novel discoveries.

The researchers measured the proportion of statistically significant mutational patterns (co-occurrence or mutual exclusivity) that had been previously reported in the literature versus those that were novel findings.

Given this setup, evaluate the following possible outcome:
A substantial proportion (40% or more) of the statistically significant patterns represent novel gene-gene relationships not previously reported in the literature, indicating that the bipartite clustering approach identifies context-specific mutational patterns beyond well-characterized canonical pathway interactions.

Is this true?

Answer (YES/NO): YES